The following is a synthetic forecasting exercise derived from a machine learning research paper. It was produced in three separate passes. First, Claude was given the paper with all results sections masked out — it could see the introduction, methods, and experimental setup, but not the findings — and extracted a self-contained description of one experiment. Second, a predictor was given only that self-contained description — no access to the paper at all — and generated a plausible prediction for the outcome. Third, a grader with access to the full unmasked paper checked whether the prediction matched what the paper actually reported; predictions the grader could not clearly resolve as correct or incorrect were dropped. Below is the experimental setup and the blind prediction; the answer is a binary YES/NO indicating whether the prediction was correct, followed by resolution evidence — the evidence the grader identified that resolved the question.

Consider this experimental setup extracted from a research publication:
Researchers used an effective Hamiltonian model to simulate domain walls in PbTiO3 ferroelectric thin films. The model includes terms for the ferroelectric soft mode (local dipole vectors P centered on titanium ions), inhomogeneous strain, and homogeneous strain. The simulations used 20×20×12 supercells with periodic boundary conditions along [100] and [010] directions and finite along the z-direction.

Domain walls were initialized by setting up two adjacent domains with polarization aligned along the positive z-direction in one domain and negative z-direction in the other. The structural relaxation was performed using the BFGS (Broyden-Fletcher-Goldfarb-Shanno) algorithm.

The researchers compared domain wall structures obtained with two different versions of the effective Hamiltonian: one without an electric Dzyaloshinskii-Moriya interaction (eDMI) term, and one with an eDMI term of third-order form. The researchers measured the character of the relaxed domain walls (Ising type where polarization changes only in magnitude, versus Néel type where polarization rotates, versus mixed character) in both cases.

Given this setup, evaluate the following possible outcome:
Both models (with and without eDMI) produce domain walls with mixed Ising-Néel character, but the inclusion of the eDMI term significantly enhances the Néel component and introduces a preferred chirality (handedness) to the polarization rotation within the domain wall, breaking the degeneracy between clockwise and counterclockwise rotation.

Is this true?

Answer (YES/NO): NO